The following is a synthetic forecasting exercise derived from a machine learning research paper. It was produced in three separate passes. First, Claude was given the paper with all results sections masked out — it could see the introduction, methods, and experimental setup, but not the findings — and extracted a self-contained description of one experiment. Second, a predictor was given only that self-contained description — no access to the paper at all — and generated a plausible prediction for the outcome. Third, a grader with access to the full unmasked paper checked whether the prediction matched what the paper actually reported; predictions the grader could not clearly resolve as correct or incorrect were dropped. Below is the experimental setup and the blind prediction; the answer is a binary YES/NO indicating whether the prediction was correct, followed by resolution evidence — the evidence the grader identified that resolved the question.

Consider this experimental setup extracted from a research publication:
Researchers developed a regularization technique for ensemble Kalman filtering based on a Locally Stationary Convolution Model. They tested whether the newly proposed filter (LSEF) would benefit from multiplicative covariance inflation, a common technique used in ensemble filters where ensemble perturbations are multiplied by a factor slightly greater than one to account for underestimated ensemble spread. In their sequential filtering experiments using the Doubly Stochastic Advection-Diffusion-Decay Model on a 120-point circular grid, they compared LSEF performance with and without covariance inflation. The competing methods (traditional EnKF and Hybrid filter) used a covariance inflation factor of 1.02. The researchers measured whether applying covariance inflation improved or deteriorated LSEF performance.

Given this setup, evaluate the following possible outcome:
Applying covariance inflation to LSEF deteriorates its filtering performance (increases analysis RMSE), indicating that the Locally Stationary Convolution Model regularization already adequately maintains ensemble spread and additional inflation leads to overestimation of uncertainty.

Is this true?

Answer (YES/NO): YES